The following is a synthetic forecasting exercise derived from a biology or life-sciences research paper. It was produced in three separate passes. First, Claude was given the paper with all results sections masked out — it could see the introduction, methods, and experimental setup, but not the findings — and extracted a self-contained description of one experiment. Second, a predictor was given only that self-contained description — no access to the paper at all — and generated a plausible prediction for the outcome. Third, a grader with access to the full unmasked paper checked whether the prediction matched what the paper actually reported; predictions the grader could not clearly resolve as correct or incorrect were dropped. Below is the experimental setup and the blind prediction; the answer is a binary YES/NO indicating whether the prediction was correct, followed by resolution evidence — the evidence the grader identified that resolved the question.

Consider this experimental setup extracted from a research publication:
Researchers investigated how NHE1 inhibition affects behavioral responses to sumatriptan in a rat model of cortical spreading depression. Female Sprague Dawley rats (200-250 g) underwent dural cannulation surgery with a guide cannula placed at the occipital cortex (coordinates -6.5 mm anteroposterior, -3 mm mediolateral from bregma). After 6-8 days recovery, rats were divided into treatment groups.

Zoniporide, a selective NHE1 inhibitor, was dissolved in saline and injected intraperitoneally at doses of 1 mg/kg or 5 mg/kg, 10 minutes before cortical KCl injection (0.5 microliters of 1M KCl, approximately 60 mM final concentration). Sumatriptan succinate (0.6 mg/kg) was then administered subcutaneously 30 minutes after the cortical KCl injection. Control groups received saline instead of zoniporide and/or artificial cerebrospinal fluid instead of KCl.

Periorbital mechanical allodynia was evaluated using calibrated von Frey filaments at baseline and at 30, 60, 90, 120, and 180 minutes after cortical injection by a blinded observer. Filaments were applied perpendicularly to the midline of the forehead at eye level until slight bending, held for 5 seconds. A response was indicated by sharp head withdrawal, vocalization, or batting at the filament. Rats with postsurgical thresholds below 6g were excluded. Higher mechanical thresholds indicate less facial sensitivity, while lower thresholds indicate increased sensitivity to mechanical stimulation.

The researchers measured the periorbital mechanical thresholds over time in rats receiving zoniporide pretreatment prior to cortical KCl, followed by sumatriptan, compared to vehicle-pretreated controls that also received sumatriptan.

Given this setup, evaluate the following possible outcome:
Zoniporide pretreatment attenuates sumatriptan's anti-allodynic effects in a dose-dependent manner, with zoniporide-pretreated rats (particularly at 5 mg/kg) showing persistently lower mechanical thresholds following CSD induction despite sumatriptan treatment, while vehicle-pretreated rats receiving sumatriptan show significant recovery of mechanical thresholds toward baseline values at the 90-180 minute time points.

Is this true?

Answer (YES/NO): NO